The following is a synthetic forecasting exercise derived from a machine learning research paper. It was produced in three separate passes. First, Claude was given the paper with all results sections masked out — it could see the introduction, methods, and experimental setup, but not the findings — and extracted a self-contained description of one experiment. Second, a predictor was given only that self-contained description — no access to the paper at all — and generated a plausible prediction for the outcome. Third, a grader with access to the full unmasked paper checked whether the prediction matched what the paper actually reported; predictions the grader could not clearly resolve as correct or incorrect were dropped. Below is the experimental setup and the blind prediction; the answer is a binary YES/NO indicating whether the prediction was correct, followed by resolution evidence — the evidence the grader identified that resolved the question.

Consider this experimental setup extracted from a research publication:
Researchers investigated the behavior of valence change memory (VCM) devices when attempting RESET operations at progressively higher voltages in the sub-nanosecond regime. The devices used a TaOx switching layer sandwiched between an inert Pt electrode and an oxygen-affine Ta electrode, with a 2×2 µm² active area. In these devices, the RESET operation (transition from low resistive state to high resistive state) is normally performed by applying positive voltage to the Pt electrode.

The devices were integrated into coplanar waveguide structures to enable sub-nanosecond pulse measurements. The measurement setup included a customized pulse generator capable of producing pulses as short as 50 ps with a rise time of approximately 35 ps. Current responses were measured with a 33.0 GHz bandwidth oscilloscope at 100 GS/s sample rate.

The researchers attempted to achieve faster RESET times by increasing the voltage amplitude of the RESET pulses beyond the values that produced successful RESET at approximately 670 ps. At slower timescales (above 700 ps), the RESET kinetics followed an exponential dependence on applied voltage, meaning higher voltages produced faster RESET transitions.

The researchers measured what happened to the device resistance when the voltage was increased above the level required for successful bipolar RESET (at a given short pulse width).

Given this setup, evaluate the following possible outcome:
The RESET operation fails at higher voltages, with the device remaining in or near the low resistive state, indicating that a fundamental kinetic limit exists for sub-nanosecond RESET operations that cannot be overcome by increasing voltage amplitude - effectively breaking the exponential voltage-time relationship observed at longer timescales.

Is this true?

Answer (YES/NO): NO